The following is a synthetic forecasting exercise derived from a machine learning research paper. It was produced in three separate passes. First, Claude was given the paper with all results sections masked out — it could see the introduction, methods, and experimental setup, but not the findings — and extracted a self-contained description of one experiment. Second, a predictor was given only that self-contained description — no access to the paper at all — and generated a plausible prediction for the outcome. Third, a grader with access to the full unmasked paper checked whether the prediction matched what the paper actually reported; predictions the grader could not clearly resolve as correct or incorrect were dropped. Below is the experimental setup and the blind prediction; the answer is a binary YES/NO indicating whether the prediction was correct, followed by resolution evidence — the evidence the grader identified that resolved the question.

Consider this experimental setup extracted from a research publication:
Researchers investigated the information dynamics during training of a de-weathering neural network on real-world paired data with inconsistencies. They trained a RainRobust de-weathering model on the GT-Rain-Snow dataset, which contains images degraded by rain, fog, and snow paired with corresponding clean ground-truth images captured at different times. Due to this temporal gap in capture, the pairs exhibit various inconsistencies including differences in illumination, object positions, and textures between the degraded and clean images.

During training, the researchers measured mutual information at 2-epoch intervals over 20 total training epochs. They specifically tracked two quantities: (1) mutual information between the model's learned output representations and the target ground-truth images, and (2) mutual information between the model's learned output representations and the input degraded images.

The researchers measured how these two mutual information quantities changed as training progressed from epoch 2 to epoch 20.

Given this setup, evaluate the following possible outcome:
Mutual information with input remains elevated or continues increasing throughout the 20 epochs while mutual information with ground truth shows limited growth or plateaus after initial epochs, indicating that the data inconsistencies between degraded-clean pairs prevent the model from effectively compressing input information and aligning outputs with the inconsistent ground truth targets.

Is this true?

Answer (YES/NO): NO